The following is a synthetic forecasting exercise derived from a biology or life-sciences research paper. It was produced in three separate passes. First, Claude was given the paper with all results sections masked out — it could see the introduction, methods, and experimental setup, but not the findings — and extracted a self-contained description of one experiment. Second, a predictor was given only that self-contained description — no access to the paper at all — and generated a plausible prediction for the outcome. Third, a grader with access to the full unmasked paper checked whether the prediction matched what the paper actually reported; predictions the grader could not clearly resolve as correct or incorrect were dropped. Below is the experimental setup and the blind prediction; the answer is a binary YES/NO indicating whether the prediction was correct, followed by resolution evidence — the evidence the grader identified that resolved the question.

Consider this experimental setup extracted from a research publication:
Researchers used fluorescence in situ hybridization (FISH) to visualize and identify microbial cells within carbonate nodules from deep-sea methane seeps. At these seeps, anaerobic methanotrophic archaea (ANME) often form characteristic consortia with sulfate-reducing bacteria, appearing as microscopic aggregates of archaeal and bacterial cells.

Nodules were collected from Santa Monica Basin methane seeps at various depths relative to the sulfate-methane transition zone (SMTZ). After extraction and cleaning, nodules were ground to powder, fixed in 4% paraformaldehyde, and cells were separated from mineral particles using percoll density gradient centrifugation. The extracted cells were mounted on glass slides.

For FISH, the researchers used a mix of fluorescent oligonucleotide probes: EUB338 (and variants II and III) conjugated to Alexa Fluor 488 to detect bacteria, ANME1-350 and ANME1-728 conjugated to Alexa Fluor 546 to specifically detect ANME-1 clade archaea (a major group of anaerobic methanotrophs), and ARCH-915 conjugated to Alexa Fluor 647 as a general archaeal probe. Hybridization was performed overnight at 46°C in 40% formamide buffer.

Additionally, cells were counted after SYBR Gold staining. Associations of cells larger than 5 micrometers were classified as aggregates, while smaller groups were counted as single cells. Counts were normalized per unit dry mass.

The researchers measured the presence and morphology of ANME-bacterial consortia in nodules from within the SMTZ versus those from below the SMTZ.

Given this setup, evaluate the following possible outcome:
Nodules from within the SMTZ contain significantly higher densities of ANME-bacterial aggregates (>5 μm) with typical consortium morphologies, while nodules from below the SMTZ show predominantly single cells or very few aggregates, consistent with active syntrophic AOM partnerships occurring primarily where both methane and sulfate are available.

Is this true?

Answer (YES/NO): YES